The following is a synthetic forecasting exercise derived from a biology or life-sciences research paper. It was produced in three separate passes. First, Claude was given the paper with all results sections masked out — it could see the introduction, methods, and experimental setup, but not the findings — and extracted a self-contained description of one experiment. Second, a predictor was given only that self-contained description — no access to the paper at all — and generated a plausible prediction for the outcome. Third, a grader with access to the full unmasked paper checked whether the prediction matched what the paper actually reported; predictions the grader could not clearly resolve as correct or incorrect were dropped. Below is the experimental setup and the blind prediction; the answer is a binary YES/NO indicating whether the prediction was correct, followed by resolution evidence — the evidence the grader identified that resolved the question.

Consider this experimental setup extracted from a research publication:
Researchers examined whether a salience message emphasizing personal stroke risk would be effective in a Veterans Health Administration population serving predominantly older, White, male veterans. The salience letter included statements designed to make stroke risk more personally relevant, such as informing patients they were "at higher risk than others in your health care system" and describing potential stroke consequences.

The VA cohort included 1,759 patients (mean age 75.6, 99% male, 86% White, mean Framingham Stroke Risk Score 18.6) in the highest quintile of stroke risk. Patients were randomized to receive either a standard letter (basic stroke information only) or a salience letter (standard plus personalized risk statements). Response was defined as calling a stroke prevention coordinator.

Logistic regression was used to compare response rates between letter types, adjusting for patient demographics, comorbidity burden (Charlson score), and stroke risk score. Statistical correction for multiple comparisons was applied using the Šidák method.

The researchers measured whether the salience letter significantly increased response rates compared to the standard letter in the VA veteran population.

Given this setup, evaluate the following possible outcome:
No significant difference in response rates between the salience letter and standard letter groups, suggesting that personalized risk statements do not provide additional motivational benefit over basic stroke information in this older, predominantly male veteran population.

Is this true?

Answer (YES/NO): YES